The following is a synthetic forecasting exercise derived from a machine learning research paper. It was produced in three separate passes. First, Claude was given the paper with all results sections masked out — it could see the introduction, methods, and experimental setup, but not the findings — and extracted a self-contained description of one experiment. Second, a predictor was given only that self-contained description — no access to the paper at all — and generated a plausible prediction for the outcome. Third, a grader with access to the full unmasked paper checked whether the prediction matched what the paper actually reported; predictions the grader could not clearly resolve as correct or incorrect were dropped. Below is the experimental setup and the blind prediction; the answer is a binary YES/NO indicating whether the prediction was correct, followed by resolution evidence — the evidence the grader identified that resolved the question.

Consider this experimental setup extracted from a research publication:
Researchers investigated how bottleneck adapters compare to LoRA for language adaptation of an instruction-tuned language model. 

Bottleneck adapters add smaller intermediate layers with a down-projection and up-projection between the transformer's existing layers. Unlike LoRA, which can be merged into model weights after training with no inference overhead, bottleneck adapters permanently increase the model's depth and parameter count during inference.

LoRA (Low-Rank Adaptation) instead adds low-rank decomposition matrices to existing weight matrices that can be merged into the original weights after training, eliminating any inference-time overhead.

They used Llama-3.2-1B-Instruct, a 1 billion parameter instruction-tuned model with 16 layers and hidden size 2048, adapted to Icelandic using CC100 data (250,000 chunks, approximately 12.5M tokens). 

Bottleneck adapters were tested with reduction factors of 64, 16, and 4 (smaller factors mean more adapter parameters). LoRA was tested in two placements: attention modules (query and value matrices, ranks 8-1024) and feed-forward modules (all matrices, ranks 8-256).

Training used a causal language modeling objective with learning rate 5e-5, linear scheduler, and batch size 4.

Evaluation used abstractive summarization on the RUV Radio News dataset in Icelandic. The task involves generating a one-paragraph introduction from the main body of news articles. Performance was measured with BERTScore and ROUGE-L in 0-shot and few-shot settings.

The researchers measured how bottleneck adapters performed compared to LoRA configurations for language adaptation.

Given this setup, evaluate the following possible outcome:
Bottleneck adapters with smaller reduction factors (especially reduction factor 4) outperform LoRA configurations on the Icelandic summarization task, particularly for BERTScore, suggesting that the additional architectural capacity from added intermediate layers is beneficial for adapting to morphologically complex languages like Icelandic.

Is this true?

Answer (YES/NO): NO